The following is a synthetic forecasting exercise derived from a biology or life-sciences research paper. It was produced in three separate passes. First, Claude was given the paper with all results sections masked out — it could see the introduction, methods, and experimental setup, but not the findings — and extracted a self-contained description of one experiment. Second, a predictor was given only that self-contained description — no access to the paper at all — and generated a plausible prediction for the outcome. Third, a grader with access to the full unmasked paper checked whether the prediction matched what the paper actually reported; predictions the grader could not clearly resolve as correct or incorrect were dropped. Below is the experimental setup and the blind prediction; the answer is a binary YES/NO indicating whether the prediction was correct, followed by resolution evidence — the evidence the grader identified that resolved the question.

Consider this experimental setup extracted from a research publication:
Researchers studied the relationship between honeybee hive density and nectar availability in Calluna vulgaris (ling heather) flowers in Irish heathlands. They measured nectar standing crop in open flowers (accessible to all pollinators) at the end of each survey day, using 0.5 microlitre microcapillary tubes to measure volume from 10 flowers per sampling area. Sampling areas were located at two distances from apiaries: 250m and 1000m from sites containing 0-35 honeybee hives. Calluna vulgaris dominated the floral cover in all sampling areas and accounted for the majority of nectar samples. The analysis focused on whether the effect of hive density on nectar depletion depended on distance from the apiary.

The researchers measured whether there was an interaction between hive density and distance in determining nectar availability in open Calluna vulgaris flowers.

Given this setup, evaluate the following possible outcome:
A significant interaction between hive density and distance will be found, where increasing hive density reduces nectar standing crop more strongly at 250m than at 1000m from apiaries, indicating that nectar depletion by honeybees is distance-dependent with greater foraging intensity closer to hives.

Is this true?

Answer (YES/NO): NO